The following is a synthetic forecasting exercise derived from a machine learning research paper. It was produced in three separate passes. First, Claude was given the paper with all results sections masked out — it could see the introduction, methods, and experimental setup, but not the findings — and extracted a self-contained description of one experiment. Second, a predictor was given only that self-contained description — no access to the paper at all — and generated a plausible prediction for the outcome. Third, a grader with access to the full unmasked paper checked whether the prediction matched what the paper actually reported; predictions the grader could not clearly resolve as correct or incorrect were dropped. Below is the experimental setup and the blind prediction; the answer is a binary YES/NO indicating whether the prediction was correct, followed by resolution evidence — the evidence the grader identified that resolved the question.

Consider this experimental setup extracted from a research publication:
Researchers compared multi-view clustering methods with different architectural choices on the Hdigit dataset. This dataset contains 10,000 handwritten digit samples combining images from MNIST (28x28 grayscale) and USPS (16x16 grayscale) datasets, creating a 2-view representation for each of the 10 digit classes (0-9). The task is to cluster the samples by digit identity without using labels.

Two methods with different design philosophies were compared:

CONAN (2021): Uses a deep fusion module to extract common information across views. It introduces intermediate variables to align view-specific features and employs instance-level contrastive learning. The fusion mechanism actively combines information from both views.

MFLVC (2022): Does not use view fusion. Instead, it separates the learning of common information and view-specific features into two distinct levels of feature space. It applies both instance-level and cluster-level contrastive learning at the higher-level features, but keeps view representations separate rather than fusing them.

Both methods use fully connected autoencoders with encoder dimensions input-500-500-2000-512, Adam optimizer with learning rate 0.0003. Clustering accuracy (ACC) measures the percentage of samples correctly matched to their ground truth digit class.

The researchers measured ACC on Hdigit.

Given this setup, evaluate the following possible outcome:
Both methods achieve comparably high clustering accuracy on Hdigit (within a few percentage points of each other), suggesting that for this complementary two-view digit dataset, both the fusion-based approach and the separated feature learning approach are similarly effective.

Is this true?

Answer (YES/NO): YES